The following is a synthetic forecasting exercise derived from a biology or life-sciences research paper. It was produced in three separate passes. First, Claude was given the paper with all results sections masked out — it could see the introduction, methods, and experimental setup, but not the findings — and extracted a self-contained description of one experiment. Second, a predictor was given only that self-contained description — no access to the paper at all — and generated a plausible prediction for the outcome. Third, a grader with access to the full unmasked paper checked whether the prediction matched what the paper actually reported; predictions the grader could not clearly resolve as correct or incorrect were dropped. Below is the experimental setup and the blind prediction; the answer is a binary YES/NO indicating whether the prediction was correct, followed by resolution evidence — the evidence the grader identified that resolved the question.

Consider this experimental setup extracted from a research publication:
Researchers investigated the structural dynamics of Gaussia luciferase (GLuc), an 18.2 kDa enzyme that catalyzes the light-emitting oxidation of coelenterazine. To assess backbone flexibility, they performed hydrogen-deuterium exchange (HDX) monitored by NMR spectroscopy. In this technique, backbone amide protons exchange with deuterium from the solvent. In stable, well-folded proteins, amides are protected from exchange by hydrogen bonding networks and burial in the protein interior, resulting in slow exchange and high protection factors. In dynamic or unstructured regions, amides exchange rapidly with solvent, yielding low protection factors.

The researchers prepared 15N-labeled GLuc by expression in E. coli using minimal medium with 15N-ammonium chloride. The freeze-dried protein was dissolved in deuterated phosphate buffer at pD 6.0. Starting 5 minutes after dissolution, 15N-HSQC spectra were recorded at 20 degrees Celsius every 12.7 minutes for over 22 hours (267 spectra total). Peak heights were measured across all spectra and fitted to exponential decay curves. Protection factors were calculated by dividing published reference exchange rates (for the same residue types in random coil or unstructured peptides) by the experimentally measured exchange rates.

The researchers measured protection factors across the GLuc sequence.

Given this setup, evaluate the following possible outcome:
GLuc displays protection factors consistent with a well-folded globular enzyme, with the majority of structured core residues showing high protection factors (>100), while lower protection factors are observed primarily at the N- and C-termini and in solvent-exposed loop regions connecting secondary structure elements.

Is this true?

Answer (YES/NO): NO